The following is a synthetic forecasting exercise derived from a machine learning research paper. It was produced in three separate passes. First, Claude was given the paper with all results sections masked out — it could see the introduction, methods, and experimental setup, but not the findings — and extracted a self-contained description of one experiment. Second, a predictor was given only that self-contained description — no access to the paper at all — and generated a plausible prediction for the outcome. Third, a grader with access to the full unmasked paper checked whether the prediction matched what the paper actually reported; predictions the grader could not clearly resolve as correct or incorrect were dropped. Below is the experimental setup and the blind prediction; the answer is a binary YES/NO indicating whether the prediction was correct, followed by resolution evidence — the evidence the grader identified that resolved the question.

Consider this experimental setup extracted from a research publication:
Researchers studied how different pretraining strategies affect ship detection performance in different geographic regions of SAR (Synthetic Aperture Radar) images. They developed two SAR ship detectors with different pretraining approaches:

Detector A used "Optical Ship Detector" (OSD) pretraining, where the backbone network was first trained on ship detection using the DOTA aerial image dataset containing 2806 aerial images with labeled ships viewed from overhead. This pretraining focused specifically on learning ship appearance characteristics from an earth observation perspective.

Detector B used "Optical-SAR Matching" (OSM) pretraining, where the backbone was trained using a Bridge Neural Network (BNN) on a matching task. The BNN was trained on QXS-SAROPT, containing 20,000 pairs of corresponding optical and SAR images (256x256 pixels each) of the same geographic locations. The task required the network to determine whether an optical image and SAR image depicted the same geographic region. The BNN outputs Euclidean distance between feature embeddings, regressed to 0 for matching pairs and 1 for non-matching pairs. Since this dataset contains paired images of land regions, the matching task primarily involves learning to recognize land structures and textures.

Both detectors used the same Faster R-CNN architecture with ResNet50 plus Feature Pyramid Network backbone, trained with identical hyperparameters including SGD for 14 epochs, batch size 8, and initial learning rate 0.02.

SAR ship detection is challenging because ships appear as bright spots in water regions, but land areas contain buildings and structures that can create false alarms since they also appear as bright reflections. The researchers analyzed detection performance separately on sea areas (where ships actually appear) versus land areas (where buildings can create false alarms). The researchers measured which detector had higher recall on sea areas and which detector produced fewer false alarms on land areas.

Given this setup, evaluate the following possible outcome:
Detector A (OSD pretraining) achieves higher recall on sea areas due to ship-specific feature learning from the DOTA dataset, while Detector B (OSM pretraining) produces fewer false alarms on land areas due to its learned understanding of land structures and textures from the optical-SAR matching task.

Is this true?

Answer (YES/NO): YES